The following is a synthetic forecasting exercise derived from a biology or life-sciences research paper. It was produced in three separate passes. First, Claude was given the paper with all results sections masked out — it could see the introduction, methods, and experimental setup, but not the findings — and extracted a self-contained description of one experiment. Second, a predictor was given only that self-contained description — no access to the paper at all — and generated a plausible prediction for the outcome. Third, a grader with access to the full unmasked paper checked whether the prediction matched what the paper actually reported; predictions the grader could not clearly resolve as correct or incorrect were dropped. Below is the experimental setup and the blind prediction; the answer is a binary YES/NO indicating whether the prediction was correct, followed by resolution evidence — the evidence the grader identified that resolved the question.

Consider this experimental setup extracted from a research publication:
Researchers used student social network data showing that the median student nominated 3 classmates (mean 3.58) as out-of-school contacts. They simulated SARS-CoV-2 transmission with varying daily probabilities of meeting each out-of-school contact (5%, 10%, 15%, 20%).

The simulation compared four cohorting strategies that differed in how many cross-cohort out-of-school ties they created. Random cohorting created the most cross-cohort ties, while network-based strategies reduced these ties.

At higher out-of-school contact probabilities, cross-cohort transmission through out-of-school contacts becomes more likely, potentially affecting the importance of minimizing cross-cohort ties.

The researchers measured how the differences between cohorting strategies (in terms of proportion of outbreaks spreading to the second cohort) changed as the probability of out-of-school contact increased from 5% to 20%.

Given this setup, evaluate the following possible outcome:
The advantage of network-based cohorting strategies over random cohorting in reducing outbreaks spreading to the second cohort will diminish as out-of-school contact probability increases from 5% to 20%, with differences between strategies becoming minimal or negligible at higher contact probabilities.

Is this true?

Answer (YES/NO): NO